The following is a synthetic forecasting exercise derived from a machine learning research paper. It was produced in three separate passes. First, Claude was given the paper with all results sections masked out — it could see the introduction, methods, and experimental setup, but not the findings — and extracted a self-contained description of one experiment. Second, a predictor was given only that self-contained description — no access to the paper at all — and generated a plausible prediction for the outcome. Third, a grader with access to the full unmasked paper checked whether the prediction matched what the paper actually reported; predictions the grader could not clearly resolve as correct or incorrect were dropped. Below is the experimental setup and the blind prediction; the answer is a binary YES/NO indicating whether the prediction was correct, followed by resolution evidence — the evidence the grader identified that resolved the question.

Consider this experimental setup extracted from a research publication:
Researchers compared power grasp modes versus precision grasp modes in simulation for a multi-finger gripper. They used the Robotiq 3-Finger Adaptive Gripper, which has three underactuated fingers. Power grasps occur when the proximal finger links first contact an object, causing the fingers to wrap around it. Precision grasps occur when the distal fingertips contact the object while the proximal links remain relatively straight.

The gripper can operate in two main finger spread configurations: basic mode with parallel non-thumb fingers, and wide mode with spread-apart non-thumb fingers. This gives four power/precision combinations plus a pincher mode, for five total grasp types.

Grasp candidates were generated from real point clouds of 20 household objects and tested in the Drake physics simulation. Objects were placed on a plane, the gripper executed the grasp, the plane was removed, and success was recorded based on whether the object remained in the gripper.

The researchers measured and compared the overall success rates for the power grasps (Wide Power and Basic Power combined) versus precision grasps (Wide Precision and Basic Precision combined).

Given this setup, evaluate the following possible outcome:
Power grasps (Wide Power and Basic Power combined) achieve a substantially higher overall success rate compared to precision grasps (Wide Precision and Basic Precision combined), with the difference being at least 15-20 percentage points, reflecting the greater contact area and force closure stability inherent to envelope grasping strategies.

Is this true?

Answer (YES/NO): YES